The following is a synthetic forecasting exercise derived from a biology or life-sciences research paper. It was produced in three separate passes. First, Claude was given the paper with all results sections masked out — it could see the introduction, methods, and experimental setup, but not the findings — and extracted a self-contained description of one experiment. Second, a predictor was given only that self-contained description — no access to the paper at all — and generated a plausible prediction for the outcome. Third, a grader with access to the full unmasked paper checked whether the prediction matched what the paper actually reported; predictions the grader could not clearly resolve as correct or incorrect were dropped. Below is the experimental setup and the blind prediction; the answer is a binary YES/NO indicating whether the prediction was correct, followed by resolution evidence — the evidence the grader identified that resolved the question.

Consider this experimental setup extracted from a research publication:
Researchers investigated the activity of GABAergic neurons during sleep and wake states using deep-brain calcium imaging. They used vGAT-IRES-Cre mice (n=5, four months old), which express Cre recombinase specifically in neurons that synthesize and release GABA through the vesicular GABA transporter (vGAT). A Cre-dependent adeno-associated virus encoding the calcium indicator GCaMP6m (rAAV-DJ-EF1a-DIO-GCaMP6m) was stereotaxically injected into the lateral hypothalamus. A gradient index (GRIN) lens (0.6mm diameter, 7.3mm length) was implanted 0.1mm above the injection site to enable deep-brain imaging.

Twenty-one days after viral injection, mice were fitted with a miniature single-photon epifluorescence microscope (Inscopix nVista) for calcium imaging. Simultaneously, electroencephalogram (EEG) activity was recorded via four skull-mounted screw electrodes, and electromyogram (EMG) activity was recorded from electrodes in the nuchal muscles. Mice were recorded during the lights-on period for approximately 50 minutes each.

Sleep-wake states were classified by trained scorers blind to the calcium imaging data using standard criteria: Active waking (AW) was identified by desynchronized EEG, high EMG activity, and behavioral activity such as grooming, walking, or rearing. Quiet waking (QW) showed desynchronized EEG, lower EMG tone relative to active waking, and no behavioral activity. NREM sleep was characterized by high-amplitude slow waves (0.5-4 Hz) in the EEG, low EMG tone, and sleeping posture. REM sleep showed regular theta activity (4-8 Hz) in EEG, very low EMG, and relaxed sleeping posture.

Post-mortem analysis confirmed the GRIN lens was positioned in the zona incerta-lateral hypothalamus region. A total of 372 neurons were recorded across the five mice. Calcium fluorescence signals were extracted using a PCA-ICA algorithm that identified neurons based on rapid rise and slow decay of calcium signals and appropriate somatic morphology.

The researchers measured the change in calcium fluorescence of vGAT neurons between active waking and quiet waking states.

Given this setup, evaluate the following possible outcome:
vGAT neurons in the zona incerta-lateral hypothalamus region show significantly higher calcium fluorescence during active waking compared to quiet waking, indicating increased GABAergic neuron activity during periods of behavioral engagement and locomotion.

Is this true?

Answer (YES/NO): NO